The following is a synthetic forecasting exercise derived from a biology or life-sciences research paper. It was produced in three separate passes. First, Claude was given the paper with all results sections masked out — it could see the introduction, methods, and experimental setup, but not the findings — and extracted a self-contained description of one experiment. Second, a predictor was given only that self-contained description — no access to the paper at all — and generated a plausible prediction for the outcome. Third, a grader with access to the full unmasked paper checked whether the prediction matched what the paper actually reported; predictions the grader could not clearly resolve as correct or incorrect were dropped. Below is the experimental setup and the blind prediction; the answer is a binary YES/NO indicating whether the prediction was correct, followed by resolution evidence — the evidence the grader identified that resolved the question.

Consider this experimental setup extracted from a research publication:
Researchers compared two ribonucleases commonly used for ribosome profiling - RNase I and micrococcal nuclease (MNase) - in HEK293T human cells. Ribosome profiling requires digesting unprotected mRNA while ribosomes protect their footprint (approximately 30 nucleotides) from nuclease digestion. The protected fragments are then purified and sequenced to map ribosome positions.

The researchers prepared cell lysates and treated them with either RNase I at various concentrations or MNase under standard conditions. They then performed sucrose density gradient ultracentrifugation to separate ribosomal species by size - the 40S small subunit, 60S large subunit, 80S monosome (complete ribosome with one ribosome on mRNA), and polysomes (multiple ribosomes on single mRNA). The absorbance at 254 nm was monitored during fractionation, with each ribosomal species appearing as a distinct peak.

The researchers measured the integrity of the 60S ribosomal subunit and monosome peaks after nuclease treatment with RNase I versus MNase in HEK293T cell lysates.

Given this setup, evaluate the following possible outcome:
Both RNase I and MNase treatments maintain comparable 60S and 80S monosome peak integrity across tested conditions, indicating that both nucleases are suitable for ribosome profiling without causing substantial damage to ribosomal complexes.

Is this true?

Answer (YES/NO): NO